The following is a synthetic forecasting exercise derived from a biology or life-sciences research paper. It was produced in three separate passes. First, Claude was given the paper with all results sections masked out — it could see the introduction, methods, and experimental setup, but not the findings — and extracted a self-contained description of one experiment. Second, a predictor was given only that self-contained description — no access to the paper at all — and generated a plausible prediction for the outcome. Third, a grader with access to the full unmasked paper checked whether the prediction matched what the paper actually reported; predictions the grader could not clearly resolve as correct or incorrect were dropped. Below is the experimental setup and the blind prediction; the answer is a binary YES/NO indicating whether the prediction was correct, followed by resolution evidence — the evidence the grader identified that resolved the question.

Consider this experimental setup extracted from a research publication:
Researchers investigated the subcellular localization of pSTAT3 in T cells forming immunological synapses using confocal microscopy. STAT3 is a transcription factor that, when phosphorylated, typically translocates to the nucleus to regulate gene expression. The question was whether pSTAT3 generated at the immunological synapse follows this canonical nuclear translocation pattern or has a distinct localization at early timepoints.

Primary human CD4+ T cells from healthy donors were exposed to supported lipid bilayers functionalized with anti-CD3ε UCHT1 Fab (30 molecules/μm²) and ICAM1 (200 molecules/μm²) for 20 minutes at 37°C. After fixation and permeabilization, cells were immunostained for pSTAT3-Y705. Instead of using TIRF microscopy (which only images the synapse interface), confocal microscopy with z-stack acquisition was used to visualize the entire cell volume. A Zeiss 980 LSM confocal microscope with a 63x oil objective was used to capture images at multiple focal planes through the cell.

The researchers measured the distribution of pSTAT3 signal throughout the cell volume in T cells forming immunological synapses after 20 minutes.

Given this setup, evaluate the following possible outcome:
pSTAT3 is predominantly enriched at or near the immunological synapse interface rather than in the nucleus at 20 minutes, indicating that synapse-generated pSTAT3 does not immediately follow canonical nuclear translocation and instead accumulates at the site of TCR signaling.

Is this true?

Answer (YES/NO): YES